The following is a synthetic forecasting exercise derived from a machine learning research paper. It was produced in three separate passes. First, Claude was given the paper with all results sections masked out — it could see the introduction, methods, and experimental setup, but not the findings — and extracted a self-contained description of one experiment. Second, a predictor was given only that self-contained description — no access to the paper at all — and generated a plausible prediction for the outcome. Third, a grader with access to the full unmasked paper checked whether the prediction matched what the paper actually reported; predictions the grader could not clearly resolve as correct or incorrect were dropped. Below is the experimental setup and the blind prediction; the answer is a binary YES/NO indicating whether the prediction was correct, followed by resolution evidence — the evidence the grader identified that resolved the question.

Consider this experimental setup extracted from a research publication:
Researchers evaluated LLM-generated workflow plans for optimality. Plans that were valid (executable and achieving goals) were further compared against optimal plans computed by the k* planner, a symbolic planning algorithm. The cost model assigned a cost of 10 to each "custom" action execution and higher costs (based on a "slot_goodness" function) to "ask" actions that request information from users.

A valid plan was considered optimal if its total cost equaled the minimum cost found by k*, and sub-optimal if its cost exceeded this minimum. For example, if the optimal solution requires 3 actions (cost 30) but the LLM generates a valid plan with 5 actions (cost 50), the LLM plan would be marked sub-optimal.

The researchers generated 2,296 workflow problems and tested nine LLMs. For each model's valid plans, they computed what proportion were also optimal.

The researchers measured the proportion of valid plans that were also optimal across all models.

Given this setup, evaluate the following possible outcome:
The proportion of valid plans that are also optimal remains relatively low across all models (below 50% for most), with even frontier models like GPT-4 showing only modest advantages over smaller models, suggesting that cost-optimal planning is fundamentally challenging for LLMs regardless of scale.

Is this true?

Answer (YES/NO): NO